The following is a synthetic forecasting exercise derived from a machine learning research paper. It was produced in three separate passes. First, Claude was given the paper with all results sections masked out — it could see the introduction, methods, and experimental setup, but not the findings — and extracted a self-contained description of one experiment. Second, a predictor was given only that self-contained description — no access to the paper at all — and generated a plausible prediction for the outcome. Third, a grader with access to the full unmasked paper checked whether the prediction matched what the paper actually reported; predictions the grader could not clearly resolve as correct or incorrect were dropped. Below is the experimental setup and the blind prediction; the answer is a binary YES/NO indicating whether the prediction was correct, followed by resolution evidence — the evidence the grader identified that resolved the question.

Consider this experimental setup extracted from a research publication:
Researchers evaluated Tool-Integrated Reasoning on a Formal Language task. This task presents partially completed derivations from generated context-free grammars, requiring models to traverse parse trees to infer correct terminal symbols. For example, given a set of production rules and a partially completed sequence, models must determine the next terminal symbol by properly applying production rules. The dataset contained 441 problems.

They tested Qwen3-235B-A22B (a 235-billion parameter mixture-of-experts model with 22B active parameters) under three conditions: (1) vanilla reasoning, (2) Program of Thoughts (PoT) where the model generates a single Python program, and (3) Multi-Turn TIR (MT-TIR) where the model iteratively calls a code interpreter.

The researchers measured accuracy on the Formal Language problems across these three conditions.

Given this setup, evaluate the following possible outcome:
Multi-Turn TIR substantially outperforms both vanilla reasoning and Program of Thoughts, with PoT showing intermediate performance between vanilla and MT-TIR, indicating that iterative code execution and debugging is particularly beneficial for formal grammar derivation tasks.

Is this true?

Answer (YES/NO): YES